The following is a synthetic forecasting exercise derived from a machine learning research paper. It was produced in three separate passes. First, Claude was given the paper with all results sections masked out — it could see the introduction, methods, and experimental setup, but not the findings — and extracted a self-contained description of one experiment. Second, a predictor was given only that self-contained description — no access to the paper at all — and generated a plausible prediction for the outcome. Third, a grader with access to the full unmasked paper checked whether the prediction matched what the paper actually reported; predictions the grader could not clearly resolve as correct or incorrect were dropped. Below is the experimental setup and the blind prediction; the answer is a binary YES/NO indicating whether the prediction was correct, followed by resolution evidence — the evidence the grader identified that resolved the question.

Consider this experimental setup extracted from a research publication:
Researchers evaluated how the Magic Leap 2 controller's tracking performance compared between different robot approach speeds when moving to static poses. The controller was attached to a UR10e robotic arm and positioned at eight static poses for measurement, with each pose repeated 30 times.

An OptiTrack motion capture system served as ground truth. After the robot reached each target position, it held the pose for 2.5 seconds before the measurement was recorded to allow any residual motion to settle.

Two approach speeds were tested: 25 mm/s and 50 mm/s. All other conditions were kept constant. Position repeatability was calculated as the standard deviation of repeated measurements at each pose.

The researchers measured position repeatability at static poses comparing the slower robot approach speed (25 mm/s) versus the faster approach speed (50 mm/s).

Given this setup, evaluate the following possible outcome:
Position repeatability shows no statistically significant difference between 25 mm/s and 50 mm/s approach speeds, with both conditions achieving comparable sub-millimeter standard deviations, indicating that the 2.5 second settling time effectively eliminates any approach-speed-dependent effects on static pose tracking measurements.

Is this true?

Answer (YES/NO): NO